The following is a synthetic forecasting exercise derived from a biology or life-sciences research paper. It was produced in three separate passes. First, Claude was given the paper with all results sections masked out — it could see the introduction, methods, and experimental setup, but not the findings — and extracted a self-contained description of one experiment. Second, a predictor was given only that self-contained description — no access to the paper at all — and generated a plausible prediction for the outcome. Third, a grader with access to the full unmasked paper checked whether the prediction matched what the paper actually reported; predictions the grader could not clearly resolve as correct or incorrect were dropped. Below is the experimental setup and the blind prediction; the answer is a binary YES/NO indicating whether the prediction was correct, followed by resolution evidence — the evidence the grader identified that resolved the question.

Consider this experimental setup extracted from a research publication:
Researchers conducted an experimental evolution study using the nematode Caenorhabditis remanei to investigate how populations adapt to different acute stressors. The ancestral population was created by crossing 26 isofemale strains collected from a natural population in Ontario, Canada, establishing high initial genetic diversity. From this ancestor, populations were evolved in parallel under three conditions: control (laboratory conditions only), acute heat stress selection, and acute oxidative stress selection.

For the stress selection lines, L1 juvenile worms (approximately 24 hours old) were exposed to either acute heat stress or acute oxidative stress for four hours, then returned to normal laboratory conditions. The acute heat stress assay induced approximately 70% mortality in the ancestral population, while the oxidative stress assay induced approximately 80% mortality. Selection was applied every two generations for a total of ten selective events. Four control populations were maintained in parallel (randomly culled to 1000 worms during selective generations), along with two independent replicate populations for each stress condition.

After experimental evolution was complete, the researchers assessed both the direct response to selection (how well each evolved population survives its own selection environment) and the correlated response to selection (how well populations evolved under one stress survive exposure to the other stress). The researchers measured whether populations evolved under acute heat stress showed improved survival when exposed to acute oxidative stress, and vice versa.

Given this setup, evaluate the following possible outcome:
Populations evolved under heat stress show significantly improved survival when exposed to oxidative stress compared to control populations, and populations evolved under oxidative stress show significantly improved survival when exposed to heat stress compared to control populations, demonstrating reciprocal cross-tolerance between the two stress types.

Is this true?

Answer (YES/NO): NO